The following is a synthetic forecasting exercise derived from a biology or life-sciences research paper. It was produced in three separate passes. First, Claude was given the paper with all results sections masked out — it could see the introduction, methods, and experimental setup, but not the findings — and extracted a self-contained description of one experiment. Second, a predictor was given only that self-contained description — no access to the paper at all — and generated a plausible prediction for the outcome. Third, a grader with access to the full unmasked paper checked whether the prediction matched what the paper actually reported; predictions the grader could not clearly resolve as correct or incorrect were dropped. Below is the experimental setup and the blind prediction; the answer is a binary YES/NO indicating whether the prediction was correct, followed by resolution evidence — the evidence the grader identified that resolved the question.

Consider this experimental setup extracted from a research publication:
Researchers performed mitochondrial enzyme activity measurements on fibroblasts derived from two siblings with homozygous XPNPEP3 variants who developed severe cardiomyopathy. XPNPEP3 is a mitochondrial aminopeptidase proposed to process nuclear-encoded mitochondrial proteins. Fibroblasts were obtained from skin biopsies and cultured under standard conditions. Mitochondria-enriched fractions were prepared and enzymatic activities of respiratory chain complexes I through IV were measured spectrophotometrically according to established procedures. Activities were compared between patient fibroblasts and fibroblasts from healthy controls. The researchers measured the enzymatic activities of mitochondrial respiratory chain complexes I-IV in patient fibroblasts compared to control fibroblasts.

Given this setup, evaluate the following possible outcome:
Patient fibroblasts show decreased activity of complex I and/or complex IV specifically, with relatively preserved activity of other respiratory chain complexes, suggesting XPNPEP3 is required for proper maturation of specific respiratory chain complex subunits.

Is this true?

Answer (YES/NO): NO